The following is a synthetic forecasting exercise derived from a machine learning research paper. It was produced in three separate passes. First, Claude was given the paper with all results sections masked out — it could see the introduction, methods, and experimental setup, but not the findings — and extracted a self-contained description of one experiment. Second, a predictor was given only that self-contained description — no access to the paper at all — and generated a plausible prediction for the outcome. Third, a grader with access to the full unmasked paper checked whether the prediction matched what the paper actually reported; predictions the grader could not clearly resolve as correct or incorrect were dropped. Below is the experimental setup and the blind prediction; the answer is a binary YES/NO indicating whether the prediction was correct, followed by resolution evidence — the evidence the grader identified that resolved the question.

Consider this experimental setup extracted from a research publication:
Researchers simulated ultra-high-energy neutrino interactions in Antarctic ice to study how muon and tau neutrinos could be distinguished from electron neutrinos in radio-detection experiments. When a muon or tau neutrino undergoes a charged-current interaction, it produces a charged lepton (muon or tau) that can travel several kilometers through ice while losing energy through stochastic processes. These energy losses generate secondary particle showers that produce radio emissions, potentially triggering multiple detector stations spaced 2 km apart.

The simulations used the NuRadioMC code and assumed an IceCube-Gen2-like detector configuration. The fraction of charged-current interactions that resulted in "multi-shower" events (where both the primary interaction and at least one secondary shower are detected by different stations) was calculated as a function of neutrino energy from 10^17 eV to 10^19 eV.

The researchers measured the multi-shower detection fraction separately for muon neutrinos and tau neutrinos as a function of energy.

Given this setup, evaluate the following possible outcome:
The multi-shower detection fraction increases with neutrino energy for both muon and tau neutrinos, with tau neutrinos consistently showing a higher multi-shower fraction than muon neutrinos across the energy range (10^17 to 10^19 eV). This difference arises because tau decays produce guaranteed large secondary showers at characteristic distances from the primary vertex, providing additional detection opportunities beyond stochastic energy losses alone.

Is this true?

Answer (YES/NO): NO